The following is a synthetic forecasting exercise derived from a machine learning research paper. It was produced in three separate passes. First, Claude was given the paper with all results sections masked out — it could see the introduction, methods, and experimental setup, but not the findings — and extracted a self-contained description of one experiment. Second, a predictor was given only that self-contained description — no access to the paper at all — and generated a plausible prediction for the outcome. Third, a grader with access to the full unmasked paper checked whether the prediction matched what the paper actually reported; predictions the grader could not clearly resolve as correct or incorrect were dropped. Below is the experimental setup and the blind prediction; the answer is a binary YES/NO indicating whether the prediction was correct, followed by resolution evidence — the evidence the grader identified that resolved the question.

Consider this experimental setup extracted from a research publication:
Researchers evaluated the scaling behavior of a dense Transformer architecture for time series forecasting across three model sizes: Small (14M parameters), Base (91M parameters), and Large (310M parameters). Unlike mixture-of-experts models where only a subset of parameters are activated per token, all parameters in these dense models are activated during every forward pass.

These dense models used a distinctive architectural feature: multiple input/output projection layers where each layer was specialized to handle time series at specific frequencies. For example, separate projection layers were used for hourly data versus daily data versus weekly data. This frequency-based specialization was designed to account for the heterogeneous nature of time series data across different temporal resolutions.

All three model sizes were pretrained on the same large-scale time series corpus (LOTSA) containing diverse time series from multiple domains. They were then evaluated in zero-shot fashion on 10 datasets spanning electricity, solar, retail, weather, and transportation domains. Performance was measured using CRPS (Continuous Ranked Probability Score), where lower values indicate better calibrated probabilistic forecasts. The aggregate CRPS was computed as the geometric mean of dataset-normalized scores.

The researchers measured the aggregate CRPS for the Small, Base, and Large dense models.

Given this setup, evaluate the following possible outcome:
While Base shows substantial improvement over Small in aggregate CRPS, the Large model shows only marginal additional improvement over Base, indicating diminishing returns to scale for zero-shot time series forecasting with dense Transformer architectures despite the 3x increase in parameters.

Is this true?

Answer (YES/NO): YES